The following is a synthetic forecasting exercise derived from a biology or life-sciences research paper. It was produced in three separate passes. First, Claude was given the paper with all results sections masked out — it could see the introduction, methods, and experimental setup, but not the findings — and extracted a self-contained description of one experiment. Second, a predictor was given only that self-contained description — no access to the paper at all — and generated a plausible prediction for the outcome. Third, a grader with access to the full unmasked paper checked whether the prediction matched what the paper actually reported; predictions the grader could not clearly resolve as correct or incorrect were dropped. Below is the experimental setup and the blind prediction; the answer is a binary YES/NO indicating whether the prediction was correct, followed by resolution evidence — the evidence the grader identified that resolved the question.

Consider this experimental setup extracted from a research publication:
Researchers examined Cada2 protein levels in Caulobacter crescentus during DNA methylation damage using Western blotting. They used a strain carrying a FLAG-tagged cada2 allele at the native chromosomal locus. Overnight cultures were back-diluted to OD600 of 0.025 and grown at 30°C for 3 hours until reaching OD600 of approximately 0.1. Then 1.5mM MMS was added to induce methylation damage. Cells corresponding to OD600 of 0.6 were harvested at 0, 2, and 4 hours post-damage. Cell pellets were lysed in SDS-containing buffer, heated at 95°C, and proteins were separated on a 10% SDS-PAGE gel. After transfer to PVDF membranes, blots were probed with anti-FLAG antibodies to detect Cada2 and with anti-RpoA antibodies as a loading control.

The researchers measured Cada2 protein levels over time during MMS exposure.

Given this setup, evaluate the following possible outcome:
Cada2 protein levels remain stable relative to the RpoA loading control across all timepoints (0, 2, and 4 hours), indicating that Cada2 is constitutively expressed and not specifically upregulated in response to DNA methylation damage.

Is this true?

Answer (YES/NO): NO